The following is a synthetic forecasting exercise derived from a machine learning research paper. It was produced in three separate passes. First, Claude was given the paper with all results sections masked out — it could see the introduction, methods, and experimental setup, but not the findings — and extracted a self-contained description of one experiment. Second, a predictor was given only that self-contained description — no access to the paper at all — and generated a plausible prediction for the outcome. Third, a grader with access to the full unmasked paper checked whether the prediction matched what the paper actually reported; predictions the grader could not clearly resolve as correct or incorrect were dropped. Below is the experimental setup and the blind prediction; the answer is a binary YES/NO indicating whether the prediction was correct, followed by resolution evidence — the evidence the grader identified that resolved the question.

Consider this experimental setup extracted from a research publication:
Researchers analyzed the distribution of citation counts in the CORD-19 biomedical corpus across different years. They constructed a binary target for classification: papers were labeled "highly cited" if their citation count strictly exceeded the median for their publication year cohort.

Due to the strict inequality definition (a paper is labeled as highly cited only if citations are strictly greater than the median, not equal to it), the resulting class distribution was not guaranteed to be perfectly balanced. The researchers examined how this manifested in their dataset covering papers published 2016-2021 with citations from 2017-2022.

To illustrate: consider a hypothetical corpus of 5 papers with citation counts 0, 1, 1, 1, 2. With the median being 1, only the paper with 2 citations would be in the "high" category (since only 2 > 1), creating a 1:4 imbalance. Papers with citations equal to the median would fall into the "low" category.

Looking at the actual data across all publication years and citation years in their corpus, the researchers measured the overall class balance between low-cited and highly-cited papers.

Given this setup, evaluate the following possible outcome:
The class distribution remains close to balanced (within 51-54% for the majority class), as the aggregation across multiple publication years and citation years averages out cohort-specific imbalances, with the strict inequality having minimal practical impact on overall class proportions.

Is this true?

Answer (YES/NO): NO